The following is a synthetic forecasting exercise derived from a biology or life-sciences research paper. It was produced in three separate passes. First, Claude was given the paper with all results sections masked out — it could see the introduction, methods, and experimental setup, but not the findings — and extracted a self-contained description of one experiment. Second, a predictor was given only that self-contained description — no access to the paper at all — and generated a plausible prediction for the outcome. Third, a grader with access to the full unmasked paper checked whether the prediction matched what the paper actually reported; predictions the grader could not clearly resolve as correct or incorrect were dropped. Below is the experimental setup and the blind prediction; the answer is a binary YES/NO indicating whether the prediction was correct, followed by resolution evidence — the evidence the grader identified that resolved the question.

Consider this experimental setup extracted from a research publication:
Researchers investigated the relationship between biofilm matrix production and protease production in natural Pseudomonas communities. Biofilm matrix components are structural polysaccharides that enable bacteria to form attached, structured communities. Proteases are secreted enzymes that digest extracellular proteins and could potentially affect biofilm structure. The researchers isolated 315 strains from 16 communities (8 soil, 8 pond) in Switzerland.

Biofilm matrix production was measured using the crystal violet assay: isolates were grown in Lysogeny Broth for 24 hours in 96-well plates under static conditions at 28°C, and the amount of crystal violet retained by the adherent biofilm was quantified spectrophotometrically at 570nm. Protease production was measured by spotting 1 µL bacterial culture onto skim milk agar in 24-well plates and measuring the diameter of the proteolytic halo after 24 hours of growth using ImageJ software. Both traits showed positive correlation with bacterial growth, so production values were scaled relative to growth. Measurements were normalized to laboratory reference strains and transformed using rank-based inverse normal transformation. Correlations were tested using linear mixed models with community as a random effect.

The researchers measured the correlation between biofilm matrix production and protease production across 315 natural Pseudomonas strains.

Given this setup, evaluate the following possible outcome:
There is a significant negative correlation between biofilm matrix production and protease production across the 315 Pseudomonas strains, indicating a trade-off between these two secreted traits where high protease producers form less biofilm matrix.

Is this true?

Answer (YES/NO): NO